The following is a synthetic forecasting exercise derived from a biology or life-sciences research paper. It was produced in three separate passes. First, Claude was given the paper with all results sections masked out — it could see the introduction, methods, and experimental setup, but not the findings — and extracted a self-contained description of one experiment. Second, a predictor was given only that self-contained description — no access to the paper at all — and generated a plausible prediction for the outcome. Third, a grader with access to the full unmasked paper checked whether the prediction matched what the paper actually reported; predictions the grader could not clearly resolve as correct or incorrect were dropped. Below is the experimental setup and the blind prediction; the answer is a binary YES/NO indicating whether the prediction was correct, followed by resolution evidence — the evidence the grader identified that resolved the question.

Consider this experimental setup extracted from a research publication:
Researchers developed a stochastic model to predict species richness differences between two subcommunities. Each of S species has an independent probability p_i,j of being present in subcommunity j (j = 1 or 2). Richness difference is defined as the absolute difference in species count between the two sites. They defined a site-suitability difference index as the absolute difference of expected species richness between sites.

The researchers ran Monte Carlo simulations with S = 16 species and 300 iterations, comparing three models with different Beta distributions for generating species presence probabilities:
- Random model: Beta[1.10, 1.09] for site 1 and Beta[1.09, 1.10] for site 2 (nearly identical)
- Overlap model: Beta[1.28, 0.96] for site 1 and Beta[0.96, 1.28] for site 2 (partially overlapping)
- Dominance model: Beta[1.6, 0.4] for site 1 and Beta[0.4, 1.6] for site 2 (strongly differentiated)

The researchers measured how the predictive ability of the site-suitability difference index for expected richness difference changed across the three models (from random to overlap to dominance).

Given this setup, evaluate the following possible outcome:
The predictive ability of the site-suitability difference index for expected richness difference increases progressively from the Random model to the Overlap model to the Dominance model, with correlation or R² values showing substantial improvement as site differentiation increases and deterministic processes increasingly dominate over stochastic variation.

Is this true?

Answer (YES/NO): YES